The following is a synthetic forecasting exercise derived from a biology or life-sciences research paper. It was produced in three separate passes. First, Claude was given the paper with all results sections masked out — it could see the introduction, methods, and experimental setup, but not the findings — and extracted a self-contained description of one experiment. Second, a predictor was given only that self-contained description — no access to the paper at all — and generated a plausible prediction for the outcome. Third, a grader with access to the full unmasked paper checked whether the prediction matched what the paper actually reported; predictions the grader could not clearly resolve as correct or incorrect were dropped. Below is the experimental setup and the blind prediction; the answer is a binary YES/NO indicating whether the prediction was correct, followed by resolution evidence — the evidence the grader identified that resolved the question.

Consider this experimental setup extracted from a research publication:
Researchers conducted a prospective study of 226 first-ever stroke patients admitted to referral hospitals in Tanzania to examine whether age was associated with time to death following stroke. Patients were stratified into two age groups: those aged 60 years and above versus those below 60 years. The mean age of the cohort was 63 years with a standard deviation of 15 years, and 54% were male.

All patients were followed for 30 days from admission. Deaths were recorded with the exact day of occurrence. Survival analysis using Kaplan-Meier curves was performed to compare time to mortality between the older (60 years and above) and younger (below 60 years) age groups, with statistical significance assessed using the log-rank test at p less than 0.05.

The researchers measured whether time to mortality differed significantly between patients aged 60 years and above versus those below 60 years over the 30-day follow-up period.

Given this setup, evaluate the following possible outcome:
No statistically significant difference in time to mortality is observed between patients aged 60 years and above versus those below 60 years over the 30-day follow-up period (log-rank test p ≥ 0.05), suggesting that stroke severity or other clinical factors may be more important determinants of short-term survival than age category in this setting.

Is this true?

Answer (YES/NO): NO